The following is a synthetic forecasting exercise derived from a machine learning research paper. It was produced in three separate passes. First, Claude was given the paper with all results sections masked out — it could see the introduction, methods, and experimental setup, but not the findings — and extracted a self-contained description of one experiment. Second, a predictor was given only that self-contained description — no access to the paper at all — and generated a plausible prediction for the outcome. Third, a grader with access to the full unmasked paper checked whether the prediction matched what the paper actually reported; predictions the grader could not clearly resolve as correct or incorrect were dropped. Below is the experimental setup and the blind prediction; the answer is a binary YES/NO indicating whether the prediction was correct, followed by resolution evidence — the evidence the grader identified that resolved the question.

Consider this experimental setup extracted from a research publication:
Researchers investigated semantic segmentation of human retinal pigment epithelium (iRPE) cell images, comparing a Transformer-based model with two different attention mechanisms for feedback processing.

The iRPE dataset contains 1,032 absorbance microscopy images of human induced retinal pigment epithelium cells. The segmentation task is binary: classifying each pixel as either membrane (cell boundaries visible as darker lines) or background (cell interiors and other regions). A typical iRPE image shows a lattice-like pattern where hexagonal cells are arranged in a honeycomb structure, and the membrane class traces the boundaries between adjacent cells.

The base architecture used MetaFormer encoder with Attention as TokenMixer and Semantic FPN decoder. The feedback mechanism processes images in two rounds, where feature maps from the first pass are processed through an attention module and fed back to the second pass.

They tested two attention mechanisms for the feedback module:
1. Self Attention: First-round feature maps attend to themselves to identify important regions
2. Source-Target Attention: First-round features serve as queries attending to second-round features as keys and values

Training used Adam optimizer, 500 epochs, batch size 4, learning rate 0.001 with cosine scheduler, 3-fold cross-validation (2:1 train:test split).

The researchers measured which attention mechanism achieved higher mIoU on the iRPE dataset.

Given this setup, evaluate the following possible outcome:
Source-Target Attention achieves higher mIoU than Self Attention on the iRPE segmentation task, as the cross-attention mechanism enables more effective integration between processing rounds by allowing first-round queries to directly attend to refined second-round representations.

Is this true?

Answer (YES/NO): NO